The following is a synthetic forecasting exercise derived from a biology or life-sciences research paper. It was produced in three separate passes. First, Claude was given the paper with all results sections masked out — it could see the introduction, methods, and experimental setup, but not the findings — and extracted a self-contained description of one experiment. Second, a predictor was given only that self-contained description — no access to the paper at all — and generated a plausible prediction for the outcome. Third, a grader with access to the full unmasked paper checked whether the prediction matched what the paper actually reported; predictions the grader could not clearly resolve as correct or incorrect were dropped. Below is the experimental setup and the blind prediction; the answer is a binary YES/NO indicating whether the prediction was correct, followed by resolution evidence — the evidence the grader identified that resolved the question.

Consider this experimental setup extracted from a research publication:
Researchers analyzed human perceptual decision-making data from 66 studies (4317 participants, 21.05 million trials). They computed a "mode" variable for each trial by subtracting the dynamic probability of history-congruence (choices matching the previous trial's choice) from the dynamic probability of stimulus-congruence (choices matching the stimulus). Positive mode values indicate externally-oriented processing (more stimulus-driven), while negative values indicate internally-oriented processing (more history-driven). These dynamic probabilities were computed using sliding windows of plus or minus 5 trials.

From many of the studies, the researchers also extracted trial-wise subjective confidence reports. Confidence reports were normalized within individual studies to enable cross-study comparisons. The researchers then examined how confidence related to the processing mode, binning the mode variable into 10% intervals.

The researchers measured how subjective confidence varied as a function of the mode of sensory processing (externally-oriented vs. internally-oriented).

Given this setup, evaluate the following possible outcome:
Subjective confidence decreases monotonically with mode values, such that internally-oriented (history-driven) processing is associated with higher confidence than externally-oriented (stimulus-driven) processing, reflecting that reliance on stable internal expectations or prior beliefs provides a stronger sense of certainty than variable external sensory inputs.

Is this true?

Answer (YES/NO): NO